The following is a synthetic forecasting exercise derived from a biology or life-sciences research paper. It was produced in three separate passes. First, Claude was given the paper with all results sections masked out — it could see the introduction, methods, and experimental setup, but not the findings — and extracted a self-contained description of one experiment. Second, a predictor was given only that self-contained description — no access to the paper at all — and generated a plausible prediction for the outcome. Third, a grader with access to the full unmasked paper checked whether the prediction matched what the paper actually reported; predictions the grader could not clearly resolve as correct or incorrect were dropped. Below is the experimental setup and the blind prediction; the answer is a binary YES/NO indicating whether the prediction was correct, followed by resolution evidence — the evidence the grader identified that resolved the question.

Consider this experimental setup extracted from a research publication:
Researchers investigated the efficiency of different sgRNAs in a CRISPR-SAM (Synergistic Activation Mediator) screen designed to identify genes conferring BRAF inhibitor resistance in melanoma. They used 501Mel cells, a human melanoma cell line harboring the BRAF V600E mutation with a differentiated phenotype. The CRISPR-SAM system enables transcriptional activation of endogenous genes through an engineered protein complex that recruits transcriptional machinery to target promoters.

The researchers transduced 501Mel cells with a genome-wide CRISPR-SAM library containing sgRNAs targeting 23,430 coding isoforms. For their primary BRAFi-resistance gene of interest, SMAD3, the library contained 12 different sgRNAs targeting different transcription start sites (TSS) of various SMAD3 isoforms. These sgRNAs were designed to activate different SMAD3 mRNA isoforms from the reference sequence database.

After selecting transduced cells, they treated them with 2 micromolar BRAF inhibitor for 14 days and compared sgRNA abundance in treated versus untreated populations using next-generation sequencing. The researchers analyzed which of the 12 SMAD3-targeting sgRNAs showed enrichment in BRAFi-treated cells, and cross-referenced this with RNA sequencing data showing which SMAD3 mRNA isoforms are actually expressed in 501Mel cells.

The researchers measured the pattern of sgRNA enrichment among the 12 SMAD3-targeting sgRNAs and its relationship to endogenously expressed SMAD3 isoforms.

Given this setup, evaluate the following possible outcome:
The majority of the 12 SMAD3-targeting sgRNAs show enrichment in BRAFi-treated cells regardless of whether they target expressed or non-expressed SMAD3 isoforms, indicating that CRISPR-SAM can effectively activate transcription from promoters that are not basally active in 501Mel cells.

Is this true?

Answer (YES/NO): NO